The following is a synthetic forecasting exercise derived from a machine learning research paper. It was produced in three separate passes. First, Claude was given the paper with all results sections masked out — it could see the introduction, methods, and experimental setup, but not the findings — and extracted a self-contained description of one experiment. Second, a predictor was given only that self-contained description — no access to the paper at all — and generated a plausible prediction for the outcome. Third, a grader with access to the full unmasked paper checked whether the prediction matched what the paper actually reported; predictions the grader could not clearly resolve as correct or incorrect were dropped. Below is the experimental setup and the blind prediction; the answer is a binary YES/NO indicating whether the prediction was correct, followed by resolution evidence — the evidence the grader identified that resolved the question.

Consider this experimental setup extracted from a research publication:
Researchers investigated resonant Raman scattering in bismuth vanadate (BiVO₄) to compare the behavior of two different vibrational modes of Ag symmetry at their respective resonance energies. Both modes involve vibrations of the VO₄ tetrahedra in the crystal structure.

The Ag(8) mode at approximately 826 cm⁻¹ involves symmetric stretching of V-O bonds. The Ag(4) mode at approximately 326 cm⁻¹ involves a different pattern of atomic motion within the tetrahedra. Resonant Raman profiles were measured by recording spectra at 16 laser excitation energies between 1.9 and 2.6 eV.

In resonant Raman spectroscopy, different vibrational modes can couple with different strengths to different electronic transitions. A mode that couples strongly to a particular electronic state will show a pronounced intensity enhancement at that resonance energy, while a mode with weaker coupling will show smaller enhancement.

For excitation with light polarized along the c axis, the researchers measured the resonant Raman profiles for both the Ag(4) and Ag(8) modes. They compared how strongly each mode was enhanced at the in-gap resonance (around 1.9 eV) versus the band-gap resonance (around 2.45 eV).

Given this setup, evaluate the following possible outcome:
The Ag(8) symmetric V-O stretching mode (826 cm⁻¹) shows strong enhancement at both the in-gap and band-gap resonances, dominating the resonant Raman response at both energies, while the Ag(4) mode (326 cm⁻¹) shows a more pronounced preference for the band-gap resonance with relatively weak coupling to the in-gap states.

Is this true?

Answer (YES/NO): NO